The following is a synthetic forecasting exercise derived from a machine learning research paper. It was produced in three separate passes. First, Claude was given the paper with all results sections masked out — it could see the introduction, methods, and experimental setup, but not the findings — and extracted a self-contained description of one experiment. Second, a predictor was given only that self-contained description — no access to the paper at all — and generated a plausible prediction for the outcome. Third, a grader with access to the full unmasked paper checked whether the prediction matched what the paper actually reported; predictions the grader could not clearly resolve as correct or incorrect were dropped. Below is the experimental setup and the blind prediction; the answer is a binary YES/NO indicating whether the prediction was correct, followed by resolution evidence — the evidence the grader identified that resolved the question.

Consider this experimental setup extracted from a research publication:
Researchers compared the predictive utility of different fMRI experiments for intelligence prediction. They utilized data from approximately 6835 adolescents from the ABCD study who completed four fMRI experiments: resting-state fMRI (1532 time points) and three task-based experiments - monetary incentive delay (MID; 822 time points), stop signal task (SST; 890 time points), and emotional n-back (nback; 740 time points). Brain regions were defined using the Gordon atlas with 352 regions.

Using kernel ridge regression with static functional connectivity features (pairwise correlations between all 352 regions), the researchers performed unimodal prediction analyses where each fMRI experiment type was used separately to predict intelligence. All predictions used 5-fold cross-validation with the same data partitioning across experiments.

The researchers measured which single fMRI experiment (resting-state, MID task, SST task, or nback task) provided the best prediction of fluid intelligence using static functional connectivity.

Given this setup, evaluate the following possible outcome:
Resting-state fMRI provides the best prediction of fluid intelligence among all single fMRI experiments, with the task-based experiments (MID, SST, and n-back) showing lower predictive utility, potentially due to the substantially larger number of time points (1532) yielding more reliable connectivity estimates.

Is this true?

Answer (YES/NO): NO